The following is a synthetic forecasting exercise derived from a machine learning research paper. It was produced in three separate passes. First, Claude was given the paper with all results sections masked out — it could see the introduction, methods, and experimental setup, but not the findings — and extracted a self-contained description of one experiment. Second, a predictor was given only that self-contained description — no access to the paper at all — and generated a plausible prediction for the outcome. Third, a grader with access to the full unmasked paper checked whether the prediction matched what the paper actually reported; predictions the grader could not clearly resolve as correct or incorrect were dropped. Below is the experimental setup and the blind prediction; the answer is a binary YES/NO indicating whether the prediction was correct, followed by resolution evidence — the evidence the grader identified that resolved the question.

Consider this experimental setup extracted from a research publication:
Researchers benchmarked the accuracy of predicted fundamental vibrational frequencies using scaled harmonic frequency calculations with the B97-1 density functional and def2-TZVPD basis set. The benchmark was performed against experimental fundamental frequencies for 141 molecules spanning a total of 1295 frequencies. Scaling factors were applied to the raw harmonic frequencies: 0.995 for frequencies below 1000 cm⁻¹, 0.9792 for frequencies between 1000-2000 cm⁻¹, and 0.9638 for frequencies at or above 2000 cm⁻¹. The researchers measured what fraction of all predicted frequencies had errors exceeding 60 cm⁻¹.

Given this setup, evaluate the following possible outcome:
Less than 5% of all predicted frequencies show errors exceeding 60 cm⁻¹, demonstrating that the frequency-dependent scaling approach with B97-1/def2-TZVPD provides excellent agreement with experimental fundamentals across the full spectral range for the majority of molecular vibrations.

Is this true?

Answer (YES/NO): NO